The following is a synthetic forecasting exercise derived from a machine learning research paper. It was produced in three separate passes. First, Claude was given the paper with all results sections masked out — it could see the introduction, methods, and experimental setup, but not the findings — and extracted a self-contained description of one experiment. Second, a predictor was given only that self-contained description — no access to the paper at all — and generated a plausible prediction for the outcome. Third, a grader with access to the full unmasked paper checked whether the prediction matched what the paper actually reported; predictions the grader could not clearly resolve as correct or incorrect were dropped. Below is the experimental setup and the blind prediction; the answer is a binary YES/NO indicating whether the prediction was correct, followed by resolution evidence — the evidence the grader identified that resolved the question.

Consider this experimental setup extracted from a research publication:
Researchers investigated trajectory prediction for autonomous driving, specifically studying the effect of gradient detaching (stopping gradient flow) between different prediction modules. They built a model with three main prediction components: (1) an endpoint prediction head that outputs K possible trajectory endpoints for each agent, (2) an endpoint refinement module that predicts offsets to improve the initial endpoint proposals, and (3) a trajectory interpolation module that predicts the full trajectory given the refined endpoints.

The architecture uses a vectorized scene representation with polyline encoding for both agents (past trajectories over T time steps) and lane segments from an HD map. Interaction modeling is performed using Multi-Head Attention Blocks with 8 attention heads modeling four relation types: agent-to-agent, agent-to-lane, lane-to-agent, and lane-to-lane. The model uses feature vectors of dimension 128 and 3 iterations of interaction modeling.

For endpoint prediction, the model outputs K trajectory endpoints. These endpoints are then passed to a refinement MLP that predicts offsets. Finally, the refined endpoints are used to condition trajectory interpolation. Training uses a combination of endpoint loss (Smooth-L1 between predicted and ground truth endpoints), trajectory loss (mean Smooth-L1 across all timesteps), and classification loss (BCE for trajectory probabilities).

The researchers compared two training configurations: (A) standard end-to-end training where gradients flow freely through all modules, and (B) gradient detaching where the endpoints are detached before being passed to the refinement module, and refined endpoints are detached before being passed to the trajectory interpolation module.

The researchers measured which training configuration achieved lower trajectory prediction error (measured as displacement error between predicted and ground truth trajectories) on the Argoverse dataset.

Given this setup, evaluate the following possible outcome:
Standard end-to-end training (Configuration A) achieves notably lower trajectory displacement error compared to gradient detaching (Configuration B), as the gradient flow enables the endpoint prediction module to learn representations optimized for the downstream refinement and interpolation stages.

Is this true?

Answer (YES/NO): NO